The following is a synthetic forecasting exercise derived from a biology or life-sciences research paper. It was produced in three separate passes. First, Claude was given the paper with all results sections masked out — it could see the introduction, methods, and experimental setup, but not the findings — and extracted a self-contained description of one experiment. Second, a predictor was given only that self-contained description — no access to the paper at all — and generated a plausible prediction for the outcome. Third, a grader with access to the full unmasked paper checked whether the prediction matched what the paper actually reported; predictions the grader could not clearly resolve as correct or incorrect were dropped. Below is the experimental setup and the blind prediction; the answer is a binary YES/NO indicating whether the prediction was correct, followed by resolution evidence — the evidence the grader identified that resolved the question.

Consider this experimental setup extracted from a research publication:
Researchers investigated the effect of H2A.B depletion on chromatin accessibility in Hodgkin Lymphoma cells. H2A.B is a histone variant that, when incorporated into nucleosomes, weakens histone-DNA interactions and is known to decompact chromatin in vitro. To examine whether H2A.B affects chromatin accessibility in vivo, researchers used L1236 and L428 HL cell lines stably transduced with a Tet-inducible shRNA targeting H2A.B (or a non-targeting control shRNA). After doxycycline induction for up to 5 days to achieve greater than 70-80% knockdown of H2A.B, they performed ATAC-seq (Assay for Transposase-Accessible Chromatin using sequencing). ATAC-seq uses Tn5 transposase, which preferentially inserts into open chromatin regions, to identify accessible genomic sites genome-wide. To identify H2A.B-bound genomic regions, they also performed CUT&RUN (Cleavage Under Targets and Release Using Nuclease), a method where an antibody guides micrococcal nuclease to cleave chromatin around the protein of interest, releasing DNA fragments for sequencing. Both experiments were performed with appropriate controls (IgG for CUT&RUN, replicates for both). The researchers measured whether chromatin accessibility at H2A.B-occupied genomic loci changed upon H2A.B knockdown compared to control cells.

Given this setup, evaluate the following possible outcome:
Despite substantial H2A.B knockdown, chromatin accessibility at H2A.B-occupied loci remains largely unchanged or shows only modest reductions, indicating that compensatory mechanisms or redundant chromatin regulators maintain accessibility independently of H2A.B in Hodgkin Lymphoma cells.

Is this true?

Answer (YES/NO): NO